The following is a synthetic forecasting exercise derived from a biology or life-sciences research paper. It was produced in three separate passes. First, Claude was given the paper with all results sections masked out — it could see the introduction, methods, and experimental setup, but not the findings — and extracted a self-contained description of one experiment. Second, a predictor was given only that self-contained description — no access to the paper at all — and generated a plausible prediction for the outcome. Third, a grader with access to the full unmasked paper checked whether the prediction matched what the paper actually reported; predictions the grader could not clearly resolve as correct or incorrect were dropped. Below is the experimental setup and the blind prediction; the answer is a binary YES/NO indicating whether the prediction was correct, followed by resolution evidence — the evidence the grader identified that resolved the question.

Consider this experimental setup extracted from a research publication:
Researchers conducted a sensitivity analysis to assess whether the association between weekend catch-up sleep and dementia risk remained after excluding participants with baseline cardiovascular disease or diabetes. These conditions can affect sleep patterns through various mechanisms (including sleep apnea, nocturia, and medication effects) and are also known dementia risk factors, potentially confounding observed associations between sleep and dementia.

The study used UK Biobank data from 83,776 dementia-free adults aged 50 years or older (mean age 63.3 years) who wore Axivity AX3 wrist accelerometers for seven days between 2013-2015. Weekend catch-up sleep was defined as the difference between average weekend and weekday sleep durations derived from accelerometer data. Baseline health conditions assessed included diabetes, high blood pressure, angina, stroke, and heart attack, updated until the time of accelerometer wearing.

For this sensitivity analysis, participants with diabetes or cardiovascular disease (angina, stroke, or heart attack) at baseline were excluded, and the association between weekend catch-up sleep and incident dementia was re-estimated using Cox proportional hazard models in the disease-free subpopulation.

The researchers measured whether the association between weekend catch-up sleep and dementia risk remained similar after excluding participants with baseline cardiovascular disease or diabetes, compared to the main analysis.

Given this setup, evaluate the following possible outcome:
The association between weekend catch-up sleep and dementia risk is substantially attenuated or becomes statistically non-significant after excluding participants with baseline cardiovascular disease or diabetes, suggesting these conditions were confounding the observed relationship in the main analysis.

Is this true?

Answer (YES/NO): NO